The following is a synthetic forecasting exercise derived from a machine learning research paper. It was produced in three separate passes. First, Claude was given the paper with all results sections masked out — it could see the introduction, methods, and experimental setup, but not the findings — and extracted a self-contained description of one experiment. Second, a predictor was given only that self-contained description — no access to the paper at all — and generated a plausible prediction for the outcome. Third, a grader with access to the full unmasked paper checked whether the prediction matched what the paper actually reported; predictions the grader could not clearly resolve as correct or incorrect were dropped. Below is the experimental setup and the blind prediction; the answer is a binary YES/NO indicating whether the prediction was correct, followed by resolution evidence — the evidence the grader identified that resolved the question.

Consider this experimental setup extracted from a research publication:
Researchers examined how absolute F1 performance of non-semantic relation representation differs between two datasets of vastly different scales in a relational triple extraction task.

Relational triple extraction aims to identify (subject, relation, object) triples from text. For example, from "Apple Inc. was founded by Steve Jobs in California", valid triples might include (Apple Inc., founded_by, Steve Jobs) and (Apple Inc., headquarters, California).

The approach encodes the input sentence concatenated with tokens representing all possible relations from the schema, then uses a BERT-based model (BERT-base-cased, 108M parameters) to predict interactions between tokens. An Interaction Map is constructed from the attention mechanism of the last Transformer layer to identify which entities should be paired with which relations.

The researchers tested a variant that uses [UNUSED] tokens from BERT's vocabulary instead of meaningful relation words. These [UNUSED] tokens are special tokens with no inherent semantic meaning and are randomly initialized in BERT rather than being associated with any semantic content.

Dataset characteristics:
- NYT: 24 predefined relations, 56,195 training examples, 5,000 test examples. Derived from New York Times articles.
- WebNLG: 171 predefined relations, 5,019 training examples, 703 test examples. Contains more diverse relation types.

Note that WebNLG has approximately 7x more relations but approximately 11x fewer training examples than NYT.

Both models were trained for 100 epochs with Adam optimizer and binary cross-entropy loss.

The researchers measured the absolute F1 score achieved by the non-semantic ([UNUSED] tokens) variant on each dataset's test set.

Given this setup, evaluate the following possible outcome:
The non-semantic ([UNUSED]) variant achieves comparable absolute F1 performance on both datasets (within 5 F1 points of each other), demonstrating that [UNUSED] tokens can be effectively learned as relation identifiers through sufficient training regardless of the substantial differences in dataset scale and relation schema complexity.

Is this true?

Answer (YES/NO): NO